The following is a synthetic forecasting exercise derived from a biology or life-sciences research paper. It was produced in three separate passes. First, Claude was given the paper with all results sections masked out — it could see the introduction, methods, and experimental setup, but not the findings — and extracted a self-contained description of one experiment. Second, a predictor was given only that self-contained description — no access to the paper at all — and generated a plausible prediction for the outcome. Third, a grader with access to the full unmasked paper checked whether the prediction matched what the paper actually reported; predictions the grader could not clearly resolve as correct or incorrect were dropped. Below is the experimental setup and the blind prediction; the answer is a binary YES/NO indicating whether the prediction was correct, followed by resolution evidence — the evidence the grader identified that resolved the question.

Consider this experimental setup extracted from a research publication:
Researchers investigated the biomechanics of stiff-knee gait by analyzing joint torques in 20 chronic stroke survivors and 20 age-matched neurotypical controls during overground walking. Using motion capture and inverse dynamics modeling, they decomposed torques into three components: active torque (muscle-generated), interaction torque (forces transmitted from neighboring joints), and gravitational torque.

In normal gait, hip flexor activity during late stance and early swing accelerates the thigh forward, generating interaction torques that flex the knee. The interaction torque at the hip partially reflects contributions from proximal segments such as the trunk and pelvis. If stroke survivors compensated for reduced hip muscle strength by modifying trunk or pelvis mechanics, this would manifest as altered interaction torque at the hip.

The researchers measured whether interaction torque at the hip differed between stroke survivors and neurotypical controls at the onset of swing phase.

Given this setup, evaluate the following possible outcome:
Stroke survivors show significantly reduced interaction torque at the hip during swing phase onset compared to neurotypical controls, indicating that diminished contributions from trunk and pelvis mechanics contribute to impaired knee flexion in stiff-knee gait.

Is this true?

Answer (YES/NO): NO